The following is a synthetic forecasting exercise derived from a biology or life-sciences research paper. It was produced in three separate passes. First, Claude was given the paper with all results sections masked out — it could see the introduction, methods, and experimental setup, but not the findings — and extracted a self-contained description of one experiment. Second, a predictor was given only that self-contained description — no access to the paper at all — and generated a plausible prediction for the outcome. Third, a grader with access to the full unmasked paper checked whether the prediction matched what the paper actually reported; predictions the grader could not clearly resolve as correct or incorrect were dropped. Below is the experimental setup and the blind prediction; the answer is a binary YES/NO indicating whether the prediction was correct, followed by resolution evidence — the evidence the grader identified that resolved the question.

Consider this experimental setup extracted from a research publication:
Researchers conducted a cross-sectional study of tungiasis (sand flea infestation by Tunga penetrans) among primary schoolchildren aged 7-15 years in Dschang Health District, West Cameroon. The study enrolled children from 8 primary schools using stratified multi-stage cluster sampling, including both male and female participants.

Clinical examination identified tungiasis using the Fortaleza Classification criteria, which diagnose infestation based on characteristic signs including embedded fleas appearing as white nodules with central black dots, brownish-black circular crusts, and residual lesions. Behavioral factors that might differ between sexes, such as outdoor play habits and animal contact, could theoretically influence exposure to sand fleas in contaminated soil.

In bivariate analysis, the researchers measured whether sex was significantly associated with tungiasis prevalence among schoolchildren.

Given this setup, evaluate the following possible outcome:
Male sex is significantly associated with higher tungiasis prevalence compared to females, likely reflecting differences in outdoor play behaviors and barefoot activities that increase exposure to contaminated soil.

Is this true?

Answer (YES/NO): NO